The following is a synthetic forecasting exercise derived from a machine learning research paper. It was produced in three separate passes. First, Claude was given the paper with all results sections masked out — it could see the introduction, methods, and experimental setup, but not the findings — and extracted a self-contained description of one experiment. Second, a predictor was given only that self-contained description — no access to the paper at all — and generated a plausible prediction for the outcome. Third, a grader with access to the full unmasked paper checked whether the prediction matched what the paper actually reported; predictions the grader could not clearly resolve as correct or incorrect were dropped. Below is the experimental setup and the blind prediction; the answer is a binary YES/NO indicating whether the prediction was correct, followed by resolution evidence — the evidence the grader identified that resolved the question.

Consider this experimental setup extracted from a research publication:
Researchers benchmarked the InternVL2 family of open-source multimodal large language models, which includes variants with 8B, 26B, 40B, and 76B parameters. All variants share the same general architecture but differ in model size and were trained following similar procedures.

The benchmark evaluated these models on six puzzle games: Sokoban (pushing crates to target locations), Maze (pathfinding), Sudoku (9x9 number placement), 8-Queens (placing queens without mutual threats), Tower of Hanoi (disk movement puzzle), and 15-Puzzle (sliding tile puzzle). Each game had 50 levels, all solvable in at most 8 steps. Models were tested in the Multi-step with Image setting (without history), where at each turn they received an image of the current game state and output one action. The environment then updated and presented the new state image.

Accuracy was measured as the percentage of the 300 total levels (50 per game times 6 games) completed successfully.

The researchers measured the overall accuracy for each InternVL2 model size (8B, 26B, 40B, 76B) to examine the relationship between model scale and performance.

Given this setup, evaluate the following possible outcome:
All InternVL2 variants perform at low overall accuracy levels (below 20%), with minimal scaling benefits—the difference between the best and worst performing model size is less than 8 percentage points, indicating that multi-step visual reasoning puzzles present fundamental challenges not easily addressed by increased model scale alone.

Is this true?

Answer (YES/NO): YES